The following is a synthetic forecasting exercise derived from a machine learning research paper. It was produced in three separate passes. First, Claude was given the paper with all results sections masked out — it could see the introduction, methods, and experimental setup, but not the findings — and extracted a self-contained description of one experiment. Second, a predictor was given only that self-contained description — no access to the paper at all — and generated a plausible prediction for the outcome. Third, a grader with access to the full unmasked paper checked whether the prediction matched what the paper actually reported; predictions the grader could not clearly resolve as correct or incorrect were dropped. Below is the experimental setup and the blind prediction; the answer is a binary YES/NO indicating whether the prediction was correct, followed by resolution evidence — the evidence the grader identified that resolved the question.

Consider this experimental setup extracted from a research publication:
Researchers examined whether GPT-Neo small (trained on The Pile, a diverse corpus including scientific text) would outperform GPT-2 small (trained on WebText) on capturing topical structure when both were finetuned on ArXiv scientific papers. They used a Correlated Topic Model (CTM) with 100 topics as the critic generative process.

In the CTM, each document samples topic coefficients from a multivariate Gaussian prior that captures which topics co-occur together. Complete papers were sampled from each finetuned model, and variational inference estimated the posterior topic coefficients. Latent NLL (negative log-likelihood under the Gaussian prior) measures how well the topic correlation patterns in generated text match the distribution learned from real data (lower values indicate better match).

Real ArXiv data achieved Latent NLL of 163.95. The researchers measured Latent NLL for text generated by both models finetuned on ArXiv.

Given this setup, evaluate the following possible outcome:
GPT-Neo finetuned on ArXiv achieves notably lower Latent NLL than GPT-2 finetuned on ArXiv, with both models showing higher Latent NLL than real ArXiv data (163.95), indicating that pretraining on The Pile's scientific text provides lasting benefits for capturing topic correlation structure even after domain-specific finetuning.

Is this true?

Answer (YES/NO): NO